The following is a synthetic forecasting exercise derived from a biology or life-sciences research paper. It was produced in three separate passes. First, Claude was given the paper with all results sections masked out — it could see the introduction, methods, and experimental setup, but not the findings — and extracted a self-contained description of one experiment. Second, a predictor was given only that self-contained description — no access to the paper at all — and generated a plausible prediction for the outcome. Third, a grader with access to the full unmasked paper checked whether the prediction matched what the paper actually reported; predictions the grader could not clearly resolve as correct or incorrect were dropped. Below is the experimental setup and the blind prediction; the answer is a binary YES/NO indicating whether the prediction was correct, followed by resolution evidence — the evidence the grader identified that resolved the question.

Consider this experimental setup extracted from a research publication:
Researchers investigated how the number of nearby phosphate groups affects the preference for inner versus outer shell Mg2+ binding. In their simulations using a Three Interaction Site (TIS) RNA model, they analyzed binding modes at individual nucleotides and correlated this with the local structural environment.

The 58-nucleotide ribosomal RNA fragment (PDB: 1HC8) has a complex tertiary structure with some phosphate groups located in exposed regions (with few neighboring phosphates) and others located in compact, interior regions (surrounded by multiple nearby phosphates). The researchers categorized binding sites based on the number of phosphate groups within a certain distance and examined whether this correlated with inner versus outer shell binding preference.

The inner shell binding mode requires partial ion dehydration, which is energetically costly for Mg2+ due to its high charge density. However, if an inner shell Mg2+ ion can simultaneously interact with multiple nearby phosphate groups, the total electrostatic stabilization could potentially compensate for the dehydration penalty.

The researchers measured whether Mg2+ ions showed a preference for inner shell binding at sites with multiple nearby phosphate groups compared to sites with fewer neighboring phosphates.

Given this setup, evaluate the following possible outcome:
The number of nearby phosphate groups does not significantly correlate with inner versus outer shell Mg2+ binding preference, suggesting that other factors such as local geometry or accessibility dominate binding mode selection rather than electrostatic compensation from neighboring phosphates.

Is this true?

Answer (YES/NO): NO